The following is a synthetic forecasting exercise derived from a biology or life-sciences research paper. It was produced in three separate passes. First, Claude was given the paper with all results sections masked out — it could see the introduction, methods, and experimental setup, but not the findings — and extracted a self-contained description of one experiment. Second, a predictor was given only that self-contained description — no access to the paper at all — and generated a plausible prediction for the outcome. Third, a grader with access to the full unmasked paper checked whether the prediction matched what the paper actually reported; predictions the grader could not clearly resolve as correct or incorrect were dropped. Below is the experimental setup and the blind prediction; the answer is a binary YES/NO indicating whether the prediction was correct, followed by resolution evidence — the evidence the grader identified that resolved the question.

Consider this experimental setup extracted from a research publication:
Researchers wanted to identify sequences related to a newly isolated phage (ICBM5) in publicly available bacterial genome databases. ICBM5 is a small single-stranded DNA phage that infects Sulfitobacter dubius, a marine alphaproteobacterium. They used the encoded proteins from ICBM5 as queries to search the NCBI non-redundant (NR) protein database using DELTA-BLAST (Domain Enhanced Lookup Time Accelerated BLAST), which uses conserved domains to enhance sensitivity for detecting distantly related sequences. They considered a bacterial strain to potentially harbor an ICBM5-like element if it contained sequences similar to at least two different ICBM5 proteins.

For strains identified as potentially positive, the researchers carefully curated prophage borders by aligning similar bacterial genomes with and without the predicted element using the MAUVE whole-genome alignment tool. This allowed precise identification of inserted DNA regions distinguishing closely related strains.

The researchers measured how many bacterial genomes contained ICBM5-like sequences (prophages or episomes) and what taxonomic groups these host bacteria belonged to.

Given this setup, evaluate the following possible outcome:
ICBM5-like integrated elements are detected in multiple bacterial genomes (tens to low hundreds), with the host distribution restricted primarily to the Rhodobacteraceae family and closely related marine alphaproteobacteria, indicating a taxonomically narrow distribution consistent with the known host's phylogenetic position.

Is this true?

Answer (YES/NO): NO